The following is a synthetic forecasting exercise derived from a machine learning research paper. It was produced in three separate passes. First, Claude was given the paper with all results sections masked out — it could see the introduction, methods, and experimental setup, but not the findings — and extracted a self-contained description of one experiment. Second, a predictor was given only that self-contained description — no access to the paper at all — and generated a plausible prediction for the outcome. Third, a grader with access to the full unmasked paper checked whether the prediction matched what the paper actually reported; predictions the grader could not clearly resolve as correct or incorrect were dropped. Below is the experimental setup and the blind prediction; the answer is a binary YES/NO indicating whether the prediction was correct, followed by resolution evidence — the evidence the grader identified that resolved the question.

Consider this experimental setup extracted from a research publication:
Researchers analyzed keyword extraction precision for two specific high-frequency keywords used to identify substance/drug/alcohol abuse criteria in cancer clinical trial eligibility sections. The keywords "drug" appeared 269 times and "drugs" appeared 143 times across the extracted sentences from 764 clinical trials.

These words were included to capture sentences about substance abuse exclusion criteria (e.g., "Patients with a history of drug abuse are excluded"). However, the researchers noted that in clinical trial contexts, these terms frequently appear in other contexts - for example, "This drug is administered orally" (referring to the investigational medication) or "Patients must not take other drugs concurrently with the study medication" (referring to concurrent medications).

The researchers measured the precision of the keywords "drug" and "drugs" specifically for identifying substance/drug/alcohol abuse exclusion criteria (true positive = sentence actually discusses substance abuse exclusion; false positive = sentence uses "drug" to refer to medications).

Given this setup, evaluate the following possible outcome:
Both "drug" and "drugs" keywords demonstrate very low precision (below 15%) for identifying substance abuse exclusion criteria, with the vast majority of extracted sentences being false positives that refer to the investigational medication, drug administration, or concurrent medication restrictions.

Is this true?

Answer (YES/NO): NO